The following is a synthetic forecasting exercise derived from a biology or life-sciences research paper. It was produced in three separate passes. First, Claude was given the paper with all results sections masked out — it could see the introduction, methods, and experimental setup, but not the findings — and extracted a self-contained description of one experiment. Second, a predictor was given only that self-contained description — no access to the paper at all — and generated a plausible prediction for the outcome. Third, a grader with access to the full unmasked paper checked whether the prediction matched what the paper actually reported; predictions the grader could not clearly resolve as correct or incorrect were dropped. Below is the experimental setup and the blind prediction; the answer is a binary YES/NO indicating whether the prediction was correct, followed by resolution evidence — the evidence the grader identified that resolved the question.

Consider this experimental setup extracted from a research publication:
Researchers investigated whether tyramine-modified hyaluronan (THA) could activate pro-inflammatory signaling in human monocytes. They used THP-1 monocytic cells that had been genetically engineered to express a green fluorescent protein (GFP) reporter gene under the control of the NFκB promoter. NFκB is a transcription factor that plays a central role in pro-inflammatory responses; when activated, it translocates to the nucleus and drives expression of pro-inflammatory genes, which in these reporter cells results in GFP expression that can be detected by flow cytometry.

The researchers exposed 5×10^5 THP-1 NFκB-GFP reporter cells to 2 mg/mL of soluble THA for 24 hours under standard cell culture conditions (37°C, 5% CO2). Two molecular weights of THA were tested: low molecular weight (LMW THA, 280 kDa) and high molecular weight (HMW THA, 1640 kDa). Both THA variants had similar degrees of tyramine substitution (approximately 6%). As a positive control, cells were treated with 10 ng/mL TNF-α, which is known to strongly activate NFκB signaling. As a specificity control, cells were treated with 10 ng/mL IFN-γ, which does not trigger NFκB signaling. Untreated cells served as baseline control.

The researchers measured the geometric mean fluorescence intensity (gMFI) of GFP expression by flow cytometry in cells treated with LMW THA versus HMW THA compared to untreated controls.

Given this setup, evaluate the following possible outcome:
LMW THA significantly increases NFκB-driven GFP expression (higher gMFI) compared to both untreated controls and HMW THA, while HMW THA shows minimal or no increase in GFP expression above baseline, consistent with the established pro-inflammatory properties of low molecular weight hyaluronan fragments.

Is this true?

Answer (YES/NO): NO